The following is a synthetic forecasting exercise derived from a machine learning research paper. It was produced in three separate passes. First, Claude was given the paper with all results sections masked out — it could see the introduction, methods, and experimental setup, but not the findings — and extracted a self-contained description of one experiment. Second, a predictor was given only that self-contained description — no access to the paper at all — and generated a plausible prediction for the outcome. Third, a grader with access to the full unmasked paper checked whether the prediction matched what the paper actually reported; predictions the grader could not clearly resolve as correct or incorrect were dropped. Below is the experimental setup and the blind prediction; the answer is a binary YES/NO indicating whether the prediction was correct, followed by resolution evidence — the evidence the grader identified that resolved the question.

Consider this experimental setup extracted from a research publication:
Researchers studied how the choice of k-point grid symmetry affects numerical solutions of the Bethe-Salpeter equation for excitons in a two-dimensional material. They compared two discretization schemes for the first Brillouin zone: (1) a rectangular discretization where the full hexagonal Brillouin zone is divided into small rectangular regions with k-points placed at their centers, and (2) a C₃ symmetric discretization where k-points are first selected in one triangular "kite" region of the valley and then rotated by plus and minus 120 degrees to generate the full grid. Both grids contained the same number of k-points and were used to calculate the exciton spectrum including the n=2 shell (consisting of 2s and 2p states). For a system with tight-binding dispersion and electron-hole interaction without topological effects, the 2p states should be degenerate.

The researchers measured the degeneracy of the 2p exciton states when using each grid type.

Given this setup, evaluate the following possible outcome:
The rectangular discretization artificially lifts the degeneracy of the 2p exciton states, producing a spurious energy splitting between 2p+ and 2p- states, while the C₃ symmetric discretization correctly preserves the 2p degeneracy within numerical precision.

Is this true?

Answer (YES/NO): YES